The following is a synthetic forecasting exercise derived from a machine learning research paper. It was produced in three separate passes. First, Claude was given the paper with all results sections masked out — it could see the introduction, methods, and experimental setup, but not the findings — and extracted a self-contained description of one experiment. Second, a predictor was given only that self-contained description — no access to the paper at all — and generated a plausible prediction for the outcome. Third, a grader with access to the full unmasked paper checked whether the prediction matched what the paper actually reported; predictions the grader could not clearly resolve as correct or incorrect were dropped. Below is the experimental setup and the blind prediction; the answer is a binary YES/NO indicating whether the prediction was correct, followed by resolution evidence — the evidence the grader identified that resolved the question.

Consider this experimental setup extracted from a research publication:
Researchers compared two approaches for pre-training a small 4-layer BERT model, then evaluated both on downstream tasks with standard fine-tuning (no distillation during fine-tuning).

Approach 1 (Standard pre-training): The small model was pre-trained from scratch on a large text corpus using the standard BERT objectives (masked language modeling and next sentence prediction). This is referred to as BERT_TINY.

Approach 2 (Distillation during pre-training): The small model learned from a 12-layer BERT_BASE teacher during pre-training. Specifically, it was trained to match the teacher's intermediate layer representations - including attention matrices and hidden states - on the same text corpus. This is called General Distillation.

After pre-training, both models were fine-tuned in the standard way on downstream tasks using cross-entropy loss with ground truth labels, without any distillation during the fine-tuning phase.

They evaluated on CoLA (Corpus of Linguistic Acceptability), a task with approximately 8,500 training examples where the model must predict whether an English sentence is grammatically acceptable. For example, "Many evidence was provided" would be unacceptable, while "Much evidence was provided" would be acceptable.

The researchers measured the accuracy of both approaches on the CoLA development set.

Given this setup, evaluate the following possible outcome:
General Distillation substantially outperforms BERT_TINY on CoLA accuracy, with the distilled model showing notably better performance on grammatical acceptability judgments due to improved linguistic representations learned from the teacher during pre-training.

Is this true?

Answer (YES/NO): NO